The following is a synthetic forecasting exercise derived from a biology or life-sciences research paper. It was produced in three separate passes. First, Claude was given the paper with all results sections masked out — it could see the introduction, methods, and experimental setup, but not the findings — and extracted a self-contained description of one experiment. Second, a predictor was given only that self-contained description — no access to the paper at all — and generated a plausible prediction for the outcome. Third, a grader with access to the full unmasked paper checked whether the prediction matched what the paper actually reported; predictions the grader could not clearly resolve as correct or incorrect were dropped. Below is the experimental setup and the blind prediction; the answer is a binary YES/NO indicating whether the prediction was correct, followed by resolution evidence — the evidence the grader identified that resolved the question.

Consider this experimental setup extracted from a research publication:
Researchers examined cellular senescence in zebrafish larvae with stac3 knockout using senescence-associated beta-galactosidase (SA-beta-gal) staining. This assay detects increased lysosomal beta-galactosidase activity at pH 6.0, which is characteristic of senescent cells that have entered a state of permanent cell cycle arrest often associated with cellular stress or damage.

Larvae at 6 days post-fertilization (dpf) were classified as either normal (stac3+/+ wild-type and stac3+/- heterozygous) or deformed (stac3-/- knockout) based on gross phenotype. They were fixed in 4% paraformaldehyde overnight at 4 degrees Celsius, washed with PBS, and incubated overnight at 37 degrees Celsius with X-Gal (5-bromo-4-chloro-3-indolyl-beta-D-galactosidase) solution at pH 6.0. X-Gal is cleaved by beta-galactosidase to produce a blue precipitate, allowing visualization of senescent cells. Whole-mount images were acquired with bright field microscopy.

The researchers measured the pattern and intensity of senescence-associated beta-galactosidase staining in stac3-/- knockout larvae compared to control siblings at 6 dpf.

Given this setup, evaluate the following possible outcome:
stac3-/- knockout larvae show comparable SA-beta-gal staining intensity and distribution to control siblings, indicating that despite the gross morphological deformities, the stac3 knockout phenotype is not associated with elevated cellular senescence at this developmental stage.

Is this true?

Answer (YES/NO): NO